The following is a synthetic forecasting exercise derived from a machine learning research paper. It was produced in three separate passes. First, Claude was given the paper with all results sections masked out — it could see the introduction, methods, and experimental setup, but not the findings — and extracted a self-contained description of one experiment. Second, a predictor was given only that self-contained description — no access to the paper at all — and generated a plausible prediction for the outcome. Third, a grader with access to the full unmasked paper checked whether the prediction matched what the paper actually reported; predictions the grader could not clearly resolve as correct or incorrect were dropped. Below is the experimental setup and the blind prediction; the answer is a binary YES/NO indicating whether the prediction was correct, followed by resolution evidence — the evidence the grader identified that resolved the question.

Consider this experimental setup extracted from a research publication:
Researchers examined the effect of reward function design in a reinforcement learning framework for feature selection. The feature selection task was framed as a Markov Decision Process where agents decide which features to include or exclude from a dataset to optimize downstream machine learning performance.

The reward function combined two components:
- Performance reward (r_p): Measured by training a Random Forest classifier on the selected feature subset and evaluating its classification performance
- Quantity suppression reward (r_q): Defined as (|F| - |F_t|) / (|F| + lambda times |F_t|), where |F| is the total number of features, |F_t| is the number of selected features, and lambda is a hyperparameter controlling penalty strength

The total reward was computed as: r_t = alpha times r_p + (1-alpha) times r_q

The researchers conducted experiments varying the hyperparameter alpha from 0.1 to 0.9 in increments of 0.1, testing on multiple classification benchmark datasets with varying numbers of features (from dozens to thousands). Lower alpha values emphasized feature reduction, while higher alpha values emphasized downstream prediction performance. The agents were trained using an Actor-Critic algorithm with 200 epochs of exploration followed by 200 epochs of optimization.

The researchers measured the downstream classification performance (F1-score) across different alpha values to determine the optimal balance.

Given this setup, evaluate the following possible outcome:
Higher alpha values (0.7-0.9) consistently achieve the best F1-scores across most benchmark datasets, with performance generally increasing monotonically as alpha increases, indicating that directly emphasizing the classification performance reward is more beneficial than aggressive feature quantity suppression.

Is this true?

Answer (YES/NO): NO